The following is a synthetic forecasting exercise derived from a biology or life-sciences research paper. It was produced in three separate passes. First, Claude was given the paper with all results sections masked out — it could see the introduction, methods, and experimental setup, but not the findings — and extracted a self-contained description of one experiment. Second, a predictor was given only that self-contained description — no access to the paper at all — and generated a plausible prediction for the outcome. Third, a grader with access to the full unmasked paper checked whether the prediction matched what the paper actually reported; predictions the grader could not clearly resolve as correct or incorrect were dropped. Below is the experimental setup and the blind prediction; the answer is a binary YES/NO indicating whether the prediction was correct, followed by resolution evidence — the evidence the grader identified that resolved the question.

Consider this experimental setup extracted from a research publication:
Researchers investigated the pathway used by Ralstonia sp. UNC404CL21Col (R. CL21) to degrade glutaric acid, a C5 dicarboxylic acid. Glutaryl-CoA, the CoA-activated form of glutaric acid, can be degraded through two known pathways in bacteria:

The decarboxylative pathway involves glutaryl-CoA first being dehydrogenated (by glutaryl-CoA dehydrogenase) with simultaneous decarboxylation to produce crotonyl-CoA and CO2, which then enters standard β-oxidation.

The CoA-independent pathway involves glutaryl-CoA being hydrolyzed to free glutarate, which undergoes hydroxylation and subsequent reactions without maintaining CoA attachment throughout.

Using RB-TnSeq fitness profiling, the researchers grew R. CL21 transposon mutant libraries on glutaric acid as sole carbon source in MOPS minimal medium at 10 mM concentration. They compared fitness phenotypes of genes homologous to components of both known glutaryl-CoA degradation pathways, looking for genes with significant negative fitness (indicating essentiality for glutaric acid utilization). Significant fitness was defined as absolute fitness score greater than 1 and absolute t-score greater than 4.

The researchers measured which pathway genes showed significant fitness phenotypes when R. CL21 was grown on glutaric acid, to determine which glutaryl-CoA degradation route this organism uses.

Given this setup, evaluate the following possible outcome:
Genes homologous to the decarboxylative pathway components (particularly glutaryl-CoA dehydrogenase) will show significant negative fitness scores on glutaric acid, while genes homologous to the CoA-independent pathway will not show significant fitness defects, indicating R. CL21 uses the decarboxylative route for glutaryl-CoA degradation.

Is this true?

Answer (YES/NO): YES